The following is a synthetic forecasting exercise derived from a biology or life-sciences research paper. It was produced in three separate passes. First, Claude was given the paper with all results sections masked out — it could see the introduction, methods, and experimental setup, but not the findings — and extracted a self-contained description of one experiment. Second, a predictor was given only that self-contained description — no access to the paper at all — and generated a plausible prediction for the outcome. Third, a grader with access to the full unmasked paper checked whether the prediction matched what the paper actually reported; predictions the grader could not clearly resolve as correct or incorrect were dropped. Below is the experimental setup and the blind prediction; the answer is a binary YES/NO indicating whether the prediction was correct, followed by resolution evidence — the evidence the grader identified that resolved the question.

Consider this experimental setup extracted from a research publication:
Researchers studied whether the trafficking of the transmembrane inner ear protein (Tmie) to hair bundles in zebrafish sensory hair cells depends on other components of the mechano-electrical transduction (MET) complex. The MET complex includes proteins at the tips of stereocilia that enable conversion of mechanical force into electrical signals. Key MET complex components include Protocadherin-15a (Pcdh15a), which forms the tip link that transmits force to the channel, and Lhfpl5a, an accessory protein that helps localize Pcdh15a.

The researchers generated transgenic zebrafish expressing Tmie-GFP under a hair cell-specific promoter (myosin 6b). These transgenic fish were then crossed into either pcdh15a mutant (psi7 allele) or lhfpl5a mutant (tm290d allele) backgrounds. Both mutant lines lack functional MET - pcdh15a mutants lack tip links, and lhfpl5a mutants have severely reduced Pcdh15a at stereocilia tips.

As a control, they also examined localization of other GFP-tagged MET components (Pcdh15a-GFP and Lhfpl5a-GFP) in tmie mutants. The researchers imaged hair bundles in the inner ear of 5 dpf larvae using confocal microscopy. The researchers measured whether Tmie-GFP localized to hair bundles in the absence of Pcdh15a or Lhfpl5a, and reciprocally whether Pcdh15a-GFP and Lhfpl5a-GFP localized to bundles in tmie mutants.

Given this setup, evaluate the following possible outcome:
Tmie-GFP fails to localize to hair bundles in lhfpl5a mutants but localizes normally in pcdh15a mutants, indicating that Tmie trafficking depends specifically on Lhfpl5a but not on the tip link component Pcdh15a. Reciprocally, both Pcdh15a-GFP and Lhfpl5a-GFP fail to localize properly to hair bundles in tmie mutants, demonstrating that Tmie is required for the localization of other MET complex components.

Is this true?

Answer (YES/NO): NO